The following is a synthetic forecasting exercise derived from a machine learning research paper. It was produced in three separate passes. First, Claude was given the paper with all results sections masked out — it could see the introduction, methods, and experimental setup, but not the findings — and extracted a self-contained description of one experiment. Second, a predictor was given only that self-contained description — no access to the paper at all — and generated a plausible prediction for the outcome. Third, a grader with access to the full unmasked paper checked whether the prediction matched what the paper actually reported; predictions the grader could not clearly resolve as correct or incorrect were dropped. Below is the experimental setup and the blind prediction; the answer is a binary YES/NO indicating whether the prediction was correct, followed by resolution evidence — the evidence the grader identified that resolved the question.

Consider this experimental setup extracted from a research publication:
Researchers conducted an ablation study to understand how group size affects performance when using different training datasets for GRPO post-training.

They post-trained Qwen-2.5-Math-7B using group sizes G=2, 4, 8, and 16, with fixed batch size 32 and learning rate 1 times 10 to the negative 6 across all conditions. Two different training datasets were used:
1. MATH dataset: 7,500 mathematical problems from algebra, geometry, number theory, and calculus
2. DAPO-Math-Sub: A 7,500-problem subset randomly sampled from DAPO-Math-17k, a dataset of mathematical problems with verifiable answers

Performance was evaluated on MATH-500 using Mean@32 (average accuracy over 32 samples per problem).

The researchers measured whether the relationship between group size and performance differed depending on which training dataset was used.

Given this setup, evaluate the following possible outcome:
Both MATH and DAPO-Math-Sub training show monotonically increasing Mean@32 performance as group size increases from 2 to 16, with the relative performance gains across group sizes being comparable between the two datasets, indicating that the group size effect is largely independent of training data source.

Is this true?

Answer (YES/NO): NO